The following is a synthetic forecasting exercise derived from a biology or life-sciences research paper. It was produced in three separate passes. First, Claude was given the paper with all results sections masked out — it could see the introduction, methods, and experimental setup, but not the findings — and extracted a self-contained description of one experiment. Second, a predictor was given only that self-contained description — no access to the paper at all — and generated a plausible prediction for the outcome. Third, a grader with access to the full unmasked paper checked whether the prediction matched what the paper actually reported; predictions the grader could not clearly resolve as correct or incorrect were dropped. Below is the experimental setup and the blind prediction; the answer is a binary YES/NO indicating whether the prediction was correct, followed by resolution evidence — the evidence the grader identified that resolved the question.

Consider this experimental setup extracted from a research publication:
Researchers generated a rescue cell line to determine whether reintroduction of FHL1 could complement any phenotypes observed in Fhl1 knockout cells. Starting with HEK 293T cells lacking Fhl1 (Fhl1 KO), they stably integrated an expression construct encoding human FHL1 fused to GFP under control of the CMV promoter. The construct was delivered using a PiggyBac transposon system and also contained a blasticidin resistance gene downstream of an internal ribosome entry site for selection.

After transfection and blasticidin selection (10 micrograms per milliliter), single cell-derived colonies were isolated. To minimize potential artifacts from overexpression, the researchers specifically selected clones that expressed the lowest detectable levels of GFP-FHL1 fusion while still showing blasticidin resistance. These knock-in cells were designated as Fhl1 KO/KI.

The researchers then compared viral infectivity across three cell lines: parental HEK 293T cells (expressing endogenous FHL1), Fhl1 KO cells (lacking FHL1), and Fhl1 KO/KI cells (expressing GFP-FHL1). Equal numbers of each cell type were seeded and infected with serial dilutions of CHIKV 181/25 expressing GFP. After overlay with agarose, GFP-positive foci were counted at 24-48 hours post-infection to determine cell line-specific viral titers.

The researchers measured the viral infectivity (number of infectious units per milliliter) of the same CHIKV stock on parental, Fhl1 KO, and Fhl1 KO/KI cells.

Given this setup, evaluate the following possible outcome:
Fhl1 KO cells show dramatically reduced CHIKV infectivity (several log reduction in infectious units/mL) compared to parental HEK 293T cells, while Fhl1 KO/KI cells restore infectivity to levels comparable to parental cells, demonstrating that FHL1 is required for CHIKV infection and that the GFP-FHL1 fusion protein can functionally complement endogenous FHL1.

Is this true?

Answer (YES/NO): NO